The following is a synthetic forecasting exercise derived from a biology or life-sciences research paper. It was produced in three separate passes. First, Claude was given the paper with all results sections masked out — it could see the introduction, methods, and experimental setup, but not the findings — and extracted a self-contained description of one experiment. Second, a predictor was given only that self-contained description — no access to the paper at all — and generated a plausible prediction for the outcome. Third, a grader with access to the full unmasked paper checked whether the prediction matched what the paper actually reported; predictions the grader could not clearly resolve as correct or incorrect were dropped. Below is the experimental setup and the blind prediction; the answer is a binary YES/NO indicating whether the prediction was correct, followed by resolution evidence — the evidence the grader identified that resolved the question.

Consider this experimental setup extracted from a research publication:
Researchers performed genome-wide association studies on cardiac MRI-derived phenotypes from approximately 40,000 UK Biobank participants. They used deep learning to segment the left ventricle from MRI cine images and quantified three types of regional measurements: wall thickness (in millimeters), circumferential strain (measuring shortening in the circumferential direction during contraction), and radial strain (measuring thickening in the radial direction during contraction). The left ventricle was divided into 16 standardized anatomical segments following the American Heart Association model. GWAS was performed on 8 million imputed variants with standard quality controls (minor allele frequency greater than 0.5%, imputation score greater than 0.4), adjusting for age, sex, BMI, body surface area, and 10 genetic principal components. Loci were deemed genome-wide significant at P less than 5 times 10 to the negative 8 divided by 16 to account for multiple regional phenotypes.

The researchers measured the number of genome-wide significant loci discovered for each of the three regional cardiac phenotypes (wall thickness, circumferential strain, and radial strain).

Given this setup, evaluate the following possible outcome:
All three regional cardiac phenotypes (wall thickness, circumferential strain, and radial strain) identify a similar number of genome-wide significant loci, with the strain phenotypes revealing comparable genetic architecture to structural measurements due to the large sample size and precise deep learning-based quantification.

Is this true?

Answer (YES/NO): NO